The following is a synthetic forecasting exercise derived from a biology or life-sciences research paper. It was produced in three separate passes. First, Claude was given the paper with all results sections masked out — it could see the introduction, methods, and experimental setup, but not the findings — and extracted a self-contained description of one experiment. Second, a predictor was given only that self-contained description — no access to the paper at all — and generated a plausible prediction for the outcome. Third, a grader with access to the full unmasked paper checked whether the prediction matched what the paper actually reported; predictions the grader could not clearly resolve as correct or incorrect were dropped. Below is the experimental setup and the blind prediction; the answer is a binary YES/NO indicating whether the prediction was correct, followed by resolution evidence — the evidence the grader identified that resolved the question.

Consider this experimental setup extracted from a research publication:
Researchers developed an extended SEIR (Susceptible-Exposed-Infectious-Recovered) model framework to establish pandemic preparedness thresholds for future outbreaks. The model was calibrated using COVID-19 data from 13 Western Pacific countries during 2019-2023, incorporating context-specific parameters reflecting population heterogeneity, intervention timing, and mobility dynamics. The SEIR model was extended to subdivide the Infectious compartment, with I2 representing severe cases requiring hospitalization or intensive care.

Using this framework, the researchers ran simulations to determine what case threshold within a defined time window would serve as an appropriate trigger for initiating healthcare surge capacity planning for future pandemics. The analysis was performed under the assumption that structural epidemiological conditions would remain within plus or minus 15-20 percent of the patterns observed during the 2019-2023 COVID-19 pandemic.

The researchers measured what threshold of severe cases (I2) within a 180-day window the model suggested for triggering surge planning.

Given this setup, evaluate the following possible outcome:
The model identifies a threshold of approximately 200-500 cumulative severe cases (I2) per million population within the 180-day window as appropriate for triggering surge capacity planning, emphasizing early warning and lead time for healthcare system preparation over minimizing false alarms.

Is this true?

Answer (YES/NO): NO